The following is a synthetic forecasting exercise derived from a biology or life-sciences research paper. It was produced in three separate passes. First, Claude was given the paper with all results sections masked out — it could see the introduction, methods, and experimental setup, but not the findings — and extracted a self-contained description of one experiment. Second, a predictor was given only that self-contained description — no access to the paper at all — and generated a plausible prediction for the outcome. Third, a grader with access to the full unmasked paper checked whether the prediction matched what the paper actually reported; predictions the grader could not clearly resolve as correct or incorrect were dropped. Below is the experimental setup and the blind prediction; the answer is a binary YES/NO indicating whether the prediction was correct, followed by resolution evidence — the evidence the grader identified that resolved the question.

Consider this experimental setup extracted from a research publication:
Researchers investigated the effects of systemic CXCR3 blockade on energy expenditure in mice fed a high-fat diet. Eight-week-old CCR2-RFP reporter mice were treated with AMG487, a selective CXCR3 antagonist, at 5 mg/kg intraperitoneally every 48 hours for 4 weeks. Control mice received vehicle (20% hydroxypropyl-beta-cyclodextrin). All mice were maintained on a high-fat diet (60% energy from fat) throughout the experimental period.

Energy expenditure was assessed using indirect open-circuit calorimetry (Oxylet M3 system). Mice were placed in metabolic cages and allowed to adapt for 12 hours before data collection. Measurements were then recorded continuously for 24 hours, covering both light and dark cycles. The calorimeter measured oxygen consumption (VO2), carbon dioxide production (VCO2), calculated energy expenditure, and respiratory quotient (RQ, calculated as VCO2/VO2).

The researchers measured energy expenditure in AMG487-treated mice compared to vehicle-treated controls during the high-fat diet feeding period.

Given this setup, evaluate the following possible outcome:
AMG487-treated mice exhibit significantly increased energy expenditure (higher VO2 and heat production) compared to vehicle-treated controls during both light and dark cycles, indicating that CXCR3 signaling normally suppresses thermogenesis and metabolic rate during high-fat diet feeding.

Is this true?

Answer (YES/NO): NO